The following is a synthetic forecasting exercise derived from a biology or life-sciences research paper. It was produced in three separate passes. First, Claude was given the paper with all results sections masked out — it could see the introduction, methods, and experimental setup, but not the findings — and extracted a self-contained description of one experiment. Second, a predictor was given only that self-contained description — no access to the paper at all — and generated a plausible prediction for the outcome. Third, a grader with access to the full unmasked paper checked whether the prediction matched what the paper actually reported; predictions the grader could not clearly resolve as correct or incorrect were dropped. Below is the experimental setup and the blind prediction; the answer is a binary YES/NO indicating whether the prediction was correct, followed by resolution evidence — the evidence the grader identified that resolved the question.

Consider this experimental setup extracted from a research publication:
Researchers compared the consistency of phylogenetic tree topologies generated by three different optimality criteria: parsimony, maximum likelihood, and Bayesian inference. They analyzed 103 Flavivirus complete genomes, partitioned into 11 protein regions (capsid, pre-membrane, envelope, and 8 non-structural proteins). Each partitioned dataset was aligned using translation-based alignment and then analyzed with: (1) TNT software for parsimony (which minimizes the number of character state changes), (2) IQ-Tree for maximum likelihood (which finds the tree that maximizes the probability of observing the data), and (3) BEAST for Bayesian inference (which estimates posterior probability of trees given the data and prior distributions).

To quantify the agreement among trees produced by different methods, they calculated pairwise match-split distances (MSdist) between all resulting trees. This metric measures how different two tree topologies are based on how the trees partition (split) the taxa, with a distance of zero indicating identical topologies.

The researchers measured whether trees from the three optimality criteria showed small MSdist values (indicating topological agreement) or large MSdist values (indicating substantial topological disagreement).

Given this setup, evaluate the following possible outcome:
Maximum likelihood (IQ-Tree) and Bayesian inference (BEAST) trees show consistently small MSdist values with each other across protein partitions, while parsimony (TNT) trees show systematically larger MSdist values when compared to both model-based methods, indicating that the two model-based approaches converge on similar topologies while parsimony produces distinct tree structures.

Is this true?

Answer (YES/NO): NO